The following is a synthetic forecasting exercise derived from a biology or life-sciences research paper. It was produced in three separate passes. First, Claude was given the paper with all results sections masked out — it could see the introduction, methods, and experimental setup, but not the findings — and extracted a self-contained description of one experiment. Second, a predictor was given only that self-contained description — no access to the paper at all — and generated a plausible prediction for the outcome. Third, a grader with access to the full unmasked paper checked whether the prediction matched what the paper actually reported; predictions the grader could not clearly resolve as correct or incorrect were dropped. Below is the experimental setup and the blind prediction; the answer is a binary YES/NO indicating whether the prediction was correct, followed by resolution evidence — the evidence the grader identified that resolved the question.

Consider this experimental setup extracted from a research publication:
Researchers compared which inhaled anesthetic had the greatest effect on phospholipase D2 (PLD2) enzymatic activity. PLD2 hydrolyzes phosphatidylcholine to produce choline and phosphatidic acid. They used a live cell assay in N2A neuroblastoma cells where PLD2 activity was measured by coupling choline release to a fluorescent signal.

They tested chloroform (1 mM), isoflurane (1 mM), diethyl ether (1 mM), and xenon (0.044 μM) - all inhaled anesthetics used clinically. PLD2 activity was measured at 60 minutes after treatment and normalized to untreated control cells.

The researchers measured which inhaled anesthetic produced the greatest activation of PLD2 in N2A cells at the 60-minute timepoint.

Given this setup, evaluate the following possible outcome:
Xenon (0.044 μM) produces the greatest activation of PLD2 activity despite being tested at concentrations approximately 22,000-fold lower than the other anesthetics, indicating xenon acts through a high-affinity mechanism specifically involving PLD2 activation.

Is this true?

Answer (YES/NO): NO